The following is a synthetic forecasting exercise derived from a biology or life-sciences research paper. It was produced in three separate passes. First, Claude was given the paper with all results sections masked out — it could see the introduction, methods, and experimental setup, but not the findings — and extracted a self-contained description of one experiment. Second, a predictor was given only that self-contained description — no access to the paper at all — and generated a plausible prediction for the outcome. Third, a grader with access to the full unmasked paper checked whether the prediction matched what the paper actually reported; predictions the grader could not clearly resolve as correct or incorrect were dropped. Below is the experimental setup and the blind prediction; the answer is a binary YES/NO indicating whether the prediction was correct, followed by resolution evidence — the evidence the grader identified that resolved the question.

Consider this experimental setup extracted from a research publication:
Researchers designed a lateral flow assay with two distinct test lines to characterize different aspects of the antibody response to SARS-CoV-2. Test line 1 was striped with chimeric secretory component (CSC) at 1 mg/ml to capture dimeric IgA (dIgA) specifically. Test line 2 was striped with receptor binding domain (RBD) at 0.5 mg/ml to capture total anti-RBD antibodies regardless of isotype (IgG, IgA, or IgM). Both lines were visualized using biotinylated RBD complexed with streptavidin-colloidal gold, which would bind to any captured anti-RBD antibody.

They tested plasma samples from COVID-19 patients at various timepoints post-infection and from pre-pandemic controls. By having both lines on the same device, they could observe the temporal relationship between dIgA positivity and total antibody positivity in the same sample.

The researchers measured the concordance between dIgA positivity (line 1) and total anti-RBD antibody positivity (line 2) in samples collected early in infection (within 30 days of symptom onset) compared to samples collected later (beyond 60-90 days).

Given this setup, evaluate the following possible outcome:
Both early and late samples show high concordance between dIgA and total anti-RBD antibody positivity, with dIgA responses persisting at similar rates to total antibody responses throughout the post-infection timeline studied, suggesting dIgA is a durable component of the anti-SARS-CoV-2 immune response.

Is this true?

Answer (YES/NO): NO